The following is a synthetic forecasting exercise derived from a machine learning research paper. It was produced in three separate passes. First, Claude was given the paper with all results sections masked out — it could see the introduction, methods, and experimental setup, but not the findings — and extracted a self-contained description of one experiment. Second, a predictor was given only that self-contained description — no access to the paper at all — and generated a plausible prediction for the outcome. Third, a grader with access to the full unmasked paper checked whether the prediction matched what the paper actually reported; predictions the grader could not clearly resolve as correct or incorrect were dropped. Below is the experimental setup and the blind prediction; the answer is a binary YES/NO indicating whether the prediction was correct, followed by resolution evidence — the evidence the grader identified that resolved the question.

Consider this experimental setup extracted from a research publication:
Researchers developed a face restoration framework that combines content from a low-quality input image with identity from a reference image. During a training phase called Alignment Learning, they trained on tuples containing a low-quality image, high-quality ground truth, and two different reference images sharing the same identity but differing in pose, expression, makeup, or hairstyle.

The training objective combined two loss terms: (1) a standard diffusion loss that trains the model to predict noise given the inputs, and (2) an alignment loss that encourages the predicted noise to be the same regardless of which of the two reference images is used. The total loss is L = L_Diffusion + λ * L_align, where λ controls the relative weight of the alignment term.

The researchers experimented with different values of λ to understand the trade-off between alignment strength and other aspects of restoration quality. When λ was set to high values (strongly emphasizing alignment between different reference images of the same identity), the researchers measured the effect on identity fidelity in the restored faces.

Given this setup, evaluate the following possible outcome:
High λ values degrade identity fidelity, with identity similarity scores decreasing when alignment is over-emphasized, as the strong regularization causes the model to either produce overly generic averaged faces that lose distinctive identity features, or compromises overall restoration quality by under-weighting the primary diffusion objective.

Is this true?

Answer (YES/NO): YES